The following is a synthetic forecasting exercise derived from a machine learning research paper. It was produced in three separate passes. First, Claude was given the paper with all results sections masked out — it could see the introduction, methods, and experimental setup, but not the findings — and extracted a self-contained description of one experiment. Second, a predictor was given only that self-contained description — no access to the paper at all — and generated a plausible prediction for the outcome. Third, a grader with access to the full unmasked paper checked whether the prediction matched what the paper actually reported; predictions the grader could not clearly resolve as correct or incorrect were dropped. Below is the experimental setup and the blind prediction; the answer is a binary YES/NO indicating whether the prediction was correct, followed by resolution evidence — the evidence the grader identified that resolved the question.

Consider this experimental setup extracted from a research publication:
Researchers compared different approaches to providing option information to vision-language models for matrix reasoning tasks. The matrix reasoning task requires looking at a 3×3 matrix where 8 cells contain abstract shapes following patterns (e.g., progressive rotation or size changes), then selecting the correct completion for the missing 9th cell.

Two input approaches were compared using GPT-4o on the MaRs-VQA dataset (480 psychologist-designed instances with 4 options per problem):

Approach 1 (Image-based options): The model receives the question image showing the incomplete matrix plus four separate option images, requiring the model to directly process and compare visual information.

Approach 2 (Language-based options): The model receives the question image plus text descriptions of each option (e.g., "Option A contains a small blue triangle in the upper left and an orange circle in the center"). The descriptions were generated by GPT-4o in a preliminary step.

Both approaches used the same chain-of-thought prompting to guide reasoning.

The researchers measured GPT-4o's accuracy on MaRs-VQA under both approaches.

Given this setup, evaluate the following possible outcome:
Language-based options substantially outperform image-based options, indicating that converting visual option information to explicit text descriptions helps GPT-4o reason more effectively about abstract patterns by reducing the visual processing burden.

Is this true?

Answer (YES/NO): NO